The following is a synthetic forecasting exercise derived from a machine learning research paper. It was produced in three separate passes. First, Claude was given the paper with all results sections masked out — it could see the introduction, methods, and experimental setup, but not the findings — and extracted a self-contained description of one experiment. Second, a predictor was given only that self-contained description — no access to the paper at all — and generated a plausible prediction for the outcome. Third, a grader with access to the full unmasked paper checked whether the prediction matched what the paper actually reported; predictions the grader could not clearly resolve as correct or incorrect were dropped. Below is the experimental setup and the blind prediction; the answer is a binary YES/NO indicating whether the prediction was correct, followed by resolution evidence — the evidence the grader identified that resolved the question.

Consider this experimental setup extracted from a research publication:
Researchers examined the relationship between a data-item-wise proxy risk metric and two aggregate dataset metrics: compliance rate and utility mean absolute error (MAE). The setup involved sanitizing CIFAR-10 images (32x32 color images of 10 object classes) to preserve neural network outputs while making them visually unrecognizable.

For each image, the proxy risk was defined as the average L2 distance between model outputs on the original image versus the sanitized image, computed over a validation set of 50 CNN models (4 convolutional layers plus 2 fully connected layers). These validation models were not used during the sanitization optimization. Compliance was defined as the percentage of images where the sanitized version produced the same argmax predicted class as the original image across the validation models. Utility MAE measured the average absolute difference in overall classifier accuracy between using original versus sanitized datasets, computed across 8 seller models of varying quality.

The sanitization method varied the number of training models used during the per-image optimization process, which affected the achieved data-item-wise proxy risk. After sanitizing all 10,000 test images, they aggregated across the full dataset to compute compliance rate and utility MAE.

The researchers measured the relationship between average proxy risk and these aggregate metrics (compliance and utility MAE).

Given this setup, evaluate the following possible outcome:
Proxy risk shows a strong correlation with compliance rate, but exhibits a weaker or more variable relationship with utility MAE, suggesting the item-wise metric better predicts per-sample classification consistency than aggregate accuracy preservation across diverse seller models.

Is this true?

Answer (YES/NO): NO